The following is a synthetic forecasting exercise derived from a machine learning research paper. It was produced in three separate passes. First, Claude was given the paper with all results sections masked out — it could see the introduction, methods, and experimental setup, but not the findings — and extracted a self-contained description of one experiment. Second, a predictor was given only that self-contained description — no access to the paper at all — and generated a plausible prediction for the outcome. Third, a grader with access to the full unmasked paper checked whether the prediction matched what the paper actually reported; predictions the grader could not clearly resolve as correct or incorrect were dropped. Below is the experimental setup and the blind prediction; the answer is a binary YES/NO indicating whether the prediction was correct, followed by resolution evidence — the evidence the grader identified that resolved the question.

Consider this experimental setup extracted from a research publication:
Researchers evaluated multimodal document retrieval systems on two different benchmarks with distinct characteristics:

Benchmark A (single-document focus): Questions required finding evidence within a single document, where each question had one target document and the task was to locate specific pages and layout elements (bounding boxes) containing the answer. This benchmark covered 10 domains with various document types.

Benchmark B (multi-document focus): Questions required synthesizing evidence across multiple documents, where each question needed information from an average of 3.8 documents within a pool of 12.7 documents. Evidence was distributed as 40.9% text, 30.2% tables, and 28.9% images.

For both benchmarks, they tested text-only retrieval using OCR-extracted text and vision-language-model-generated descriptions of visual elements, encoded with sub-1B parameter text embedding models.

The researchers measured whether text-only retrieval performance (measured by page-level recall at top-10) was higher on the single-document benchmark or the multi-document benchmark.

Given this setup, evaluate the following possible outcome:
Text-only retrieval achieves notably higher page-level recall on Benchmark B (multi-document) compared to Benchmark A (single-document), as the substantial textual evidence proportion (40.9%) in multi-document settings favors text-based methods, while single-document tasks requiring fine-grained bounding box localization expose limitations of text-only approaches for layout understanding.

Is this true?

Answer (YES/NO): NO